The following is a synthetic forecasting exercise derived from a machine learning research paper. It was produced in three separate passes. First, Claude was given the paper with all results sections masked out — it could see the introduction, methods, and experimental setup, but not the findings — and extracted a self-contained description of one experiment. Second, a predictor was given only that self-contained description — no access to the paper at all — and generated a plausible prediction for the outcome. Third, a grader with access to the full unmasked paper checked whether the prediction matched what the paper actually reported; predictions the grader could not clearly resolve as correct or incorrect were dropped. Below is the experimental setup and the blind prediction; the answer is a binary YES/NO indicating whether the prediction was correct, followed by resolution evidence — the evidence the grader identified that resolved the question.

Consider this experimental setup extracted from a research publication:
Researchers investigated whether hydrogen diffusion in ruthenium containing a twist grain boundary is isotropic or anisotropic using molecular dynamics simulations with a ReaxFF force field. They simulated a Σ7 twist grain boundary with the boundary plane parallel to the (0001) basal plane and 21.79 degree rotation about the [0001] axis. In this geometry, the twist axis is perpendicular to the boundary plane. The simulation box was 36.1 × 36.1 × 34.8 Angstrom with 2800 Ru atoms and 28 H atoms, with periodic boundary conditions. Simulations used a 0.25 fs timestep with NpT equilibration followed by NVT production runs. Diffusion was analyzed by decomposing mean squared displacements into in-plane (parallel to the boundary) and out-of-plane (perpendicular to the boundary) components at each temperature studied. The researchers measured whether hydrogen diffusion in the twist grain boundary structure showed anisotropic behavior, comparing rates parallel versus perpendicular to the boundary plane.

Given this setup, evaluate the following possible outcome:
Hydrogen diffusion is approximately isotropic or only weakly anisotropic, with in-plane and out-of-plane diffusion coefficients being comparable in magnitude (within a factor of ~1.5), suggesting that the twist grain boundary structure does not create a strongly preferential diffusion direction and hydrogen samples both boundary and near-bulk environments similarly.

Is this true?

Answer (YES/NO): NO